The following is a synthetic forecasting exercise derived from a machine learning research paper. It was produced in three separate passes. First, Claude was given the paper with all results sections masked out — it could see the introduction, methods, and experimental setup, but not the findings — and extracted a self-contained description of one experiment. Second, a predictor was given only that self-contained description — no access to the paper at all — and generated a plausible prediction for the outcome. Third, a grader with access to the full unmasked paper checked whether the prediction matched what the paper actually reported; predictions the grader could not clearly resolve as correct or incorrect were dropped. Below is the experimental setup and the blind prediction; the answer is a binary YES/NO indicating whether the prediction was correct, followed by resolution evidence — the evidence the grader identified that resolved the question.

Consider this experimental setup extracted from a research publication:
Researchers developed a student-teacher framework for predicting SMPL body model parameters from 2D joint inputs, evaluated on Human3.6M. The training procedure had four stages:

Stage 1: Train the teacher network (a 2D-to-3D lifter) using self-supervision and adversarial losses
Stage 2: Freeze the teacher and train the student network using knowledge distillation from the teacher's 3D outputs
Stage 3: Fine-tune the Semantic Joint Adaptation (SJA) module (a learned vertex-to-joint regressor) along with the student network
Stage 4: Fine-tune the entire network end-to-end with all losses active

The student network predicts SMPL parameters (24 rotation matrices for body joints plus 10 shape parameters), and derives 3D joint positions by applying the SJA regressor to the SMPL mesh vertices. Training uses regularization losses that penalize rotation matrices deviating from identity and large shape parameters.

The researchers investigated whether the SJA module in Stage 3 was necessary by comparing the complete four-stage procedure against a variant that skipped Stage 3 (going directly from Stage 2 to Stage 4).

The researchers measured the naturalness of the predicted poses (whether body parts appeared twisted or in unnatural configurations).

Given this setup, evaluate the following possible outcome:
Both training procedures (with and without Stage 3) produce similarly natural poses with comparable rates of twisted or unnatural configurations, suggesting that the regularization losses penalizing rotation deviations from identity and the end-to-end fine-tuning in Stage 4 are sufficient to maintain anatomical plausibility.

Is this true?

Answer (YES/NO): NO